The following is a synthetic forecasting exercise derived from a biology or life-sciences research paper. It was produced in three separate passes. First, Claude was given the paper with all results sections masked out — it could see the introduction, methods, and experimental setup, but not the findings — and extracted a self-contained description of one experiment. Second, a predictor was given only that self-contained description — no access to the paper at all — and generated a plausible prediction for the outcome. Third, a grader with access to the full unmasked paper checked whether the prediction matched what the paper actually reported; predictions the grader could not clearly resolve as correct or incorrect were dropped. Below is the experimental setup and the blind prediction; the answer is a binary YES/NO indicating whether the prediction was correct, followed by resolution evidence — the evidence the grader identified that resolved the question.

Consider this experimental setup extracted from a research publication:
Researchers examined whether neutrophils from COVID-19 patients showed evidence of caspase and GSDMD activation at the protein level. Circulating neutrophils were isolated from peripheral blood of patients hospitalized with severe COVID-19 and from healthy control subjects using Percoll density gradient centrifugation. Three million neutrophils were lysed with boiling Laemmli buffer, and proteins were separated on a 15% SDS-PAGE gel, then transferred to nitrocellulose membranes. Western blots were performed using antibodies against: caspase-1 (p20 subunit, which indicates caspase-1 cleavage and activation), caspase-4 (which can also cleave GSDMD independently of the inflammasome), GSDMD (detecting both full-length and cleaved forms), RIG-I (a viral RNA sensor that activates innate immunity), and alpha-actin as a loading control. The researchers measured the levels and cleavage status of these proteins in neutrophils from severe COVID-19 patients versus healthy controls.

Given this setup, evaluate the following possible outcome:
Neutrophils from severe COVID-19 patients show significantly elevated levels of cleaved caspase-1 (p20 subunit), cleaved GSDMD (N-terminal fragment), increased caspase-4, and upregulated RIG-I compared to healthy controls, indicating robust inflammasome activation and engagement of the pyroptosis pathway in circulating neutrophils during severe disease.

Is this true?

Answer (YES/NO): YES